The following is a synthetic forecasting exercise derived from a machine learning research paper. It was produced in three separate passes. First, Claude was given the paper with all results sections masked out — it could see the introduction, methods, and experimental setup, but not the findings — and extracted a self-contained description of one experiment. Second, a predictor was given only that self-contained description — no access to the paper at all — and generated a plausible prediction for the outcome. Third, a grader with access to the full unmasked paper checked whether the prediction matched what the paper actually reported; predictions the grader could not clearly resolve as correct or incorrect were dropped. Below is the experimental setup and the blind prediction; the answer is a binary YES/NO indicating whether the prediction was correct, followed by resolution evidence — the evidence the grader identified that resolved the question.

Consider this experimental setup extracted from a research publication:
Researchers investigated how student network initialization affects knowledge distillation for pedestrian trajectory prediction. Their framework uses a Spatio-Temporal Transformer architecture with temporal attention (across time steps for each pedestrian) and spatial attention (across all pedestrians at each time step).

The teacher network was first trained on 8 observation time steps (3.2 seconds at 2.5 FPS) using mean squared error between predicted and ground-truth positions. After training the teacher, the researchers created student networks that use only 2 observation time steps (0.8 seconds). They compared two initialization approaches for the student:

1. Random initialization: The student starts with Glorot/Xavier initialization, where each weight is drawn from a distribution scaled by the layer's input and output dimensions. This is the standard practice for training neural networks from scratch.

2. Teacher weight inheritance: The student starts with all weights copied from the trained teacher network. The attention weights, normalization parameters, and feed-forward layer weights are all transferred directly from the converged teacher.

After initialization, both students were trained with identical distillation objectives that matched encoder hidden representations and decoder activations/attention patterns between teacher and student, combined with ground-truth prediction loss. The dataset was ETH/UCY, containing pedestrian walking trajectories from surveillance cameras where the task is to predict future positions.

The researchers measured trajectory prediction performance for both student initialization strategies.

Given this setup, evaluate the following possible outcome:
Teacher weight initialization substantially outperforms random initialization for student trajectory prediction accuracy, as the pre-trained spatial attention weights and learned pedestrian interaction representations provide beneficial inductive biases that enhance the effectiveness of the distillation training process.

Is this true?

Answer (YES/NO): NO